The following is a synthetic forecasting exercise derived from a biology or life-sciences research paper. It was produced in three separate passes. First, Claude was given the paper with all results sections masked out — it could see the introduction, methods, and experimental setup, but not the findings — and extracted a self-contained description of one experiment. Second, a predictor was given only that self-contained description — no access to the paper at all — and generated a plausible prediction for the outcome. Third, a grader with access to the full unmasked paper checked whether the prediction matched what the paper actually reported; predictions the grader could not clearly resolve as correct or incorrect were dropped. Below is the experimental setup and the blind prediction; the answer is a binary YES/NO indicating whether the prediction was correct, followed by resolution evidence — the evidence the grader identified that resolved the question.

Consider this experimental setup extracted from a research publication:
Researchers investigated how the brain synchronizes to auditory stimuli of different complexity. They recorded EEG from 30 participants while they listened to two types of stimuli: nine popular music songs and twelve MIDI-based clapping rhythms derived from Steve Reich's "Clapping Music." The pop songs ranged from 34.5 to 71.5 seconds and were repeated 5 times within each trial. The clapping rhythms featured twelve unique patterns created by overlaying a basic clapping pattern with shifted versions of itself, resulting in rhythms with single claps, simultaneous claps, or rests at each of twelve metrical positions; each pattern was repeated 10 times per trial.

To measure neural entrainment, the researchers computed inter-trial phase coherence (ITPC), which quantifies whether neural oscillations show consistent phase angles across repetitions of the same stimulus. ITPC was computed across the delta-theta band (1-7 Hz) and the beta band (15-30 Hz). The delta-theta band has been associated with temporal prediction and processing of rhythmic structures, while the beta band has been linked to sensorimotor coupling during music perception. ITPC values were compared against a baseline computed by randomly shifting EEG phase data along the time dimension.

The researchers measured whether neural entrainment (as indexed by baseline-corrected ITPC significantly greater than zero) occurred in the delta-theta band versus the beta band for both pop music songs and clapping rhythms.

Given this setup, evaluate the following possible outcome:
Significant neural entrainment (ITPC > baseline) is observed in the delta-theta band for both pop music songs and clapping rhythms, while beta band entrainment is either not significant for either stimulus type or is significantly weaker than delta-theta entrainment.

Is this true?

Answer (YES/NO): NO